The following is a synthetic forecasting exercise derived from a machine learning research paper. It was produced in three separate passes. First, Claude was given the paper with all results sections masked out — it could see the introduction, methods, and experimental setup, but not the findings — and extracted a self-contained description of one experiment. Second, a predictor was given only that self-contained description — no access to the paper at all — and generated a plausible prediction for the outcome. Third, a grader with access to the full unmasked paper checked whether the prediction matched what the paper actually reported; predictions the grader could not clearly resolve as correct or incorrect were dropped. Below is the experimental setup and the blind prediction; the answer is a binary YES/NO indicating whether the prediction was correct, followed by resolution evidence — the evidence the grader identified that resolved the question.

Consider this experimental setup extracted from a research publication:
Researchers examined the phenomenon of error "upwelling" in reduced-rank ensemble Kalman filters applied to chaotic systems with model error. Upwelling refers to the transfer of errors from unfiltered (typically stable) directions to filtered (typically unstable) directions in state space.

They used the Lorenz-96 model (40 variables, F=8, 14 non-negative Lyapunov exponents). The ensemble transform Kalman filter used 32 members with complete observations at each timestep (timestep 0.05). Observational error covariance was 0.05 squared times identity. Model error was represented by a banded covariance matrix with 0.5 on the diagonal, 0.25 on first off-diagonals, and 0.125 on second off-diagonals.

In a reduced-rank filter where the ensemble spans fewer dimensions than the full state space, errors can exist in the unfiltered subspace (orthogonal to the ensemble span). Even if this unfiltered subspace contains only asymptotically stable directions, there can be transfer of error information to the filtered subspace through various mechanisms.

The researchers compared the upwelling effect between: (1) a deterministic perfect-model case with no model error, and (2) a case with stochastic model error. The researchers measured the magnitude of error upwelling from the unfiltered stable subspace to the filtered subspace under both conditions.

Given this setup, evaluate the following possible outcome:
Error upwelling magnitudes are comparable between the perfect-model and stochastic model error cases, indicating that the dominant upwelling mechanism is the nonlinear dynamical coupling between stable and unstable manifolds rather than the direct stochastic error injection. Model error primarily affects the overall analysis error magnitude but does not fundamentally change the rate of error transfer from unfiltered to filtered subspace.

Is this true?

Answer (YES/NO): NO